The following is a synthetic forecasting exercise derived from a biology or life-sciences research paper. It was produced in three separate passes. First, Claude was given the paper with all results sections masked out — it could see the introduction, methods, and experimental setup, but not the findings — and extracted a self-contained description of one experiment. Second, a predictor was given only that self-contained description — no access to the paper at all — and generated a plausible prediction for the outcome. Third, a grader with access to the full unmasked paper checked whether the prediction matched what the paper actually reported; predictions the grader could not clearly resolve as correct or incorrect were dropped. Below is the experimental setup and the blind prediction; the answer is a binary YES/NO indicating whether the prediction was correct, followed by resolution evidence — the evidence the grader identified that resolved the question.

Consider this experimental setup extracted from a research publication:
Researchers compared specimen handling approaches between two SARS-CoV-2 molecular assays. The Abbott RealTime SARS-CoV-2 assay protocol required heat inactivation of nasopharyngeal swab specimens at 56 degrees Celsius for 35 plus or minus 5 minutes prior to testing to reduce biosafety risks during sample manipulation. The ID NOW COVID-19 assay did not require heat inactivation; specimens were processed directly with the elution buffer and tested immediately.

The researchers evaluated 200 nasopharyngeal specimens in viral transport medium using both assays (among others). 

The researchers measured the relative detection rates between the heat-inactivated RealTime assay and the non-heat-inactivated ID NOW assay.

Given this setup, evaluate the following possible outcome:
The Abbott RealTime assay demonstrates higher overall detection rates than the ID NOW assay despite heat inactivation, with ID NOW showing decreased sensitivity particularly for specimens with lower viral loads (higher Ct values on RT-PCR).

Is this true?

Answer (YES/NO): YES